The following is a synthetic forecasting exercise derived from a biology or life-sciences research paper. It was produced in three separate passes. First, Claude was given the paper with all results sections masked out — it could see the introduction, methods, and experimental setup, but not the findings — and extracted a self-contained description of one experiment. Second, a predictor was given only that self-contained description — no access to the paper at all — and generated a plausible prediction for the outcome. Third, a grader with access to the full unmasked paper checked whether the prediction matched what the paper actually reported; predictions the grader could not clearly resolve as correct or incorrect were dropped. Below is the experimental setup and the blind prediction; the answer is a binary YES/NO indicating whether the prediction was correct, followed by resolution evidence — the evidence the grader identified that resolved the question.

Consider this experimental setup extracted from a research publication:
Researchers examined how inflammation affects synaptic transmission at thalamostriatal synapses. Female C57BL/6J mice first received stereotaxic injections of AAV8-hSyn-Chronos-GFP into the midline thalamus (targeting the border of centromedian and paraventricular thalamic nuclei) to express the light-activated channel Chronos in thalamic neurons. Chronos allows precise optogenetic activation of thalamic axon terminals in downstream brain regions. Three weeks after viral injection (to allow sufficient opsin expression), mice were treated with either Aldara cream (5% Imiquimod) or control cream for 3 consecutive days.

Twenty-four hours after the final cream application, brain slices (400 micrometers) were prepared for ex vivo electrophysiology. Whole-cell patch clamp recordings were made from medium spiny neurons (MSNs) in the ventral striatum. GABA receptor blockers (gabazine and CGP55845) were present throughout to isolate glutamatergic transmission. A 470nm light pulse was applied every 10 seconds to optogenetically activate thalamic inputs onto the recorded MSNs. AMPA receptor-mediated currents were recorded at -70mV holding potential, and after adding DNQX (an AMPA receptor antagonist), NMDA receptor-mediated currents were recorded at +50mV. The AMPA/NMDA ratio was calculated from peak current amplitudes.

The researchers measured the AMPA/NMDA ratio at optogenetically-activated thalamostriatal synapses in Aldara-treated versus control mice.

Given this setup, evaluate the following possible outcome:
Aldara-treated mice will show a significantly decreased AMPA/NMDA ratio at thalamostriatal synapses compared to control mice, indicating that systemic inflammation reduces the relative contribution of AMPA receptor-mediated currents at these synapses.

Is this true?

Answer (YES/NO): NO